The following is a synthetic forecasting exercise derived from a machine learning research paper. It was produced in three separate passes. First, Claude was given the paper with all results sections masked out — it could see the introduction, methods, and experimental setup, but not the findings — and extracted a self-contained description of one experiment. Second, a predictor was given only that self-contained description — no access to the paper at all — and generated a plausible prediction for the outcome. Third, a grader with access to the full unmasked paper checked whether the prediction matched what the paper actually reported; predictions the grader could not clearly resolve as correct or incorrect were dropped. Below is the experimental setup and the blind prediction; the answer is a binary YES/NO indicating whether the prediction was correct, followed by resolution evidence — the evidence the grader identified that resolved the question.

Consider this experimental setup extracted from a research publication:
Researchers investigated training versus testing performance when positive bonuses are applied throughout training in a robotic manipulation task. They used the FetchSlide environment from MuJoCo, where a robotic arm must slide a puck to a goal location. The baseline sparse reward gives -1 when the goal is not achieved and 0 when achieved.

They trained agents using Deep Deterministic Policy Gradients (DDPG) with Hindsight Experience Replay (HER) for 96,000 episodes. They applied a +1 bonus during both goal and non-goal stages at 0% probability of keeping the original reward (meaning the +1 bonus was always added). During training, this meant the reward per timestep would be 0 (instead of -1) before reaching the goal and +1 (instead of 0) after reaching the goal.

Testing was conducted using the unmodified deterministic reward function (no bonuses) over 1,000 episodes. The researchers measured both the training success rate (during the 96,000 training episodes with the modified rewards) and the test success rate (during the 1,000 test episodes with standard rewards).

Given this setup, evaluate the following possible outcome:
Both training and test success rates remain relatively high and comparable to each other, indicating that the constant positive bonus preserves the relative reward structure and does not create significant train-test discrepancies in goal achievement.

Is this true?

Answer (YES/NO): NO